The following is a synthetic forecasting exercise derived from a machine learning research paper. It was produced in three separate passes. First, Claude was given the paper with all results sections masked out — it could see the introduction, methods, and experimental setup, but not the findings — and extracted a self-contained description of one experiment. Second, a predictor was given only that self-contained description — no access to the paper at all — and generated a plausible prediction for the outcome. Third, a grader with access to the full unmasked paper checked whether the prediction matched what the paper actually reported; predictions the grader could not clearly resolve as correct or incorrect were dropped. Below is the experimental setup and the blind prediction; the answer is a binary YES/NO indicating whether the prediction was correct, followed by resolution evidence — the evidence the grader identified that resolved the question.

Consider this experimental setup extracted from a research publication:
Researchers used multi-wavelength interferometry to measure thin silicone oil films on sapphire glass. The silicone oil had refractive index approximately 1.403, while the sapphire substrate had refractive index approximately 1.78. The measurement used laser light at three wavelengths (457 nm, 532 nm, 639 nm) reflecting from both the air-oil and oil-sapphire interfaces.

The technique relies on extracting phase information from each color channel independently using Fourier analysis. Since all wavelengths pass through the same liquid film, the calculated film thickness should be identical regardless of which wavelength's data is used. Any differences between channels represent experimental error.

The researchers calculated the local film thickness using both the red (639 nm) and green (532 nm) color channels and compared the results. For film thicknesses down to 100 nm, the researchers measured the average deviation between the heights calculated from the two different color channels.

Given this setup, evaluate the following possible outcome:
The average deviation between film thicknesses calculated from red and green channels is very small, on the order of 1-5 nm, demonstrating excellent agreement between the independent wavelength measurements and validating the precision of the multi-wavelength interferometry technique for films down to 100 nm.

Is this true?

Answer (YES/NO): NO